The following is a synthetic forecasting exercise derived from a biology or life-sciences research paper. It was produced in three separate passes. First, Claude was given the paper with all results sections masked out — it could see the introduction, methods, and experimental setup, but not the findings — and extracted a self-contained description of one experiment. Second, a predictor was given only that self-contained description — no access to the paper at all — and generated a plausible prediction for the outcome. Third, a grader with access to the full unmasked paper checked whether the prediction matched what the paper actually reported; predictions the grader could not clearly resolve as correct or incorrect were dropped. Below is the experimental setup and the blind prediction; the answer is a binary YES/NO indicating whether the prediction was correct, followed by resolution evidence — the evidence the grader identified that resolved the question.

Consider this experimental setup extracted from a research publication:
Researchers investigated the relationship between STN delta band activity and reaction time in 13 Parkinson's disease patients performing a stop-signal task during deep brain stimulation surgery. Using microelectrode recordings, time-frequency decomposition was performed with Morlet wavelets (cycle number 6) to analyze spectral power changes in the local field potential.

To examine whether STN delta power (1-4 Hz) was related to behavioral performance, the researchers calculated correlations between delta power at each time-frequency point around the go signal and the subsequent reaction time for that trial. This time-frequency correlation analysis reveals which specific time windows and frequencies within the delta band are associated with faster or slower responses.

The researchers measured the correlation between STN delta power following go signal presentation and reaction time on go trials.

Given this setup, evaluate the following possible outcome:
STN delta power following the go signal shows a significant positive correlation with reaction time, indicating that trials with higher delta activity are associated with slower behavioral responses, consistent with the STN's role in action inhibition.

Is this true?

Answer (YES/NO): NO